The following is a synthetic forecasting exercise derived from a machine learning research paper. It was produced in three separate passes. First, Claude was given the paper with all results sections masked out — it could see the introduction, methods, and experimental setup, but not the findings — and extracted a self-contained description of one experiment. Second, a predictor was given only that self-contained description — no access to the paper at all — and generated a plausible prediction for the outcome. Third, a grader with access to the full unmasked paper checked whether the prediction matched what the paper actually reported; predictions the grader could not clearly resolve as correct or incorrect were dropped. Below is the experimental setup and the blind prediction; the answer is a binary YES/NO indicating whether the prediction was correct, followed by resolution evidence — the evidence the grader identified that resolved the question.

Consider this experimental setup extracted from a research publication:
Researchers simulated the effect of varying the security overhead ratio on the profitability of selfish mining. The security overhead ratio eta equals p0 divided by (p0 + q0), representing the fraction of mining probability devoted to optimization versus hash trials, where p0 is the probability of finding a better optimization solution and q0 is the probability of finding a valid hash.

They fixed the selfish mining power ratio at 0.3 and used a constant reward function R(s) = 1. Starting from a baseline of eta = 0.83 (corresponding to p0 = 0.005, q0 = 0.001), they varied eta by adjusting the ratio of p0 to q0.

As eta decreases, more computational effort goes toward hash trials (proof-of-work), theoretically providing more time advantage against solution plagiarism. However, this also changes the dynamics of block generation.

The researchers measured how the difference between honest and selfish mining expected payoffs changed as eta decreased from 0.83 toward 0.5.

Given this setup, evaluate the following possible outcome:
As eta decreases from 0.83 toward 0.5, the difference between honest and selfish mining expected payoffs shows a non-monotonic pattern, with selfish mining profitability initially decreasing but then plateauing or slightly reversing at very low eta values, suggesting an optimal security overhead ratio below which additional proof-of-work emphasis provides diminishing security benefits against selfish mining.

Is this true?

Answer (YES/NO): NO